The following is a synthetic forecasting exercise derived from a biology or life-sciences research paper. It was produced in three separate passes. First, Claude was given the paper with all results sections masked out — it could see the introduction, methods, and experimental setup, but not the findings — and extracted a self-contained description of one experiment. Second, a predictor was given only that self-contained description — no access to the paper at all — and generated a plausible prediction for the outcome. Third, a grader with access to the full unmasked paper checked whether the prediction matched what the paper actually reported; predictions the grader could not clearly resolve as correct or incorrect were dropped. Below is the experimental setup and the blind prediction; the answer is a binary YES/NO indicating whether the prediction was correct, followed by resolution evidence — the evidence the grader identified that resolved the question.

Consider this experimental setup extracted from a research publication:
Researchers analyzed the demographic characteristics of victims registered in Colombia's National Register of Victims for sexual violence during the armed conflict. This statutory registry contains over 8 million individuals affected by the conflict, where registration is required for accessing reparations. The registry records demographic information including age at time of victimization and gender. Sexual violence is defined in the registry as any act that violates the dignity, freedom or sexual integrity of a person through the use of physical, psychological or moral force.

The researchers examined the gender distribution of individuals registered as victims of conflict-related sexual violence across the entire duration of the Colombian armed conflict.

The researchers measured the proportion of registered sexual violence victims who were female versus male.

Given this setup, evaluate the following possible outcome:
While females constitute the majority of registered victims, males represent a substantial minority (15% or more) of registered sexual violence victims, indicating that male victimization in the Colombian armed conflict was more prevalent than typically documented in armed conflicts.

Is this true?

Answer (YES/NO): NO